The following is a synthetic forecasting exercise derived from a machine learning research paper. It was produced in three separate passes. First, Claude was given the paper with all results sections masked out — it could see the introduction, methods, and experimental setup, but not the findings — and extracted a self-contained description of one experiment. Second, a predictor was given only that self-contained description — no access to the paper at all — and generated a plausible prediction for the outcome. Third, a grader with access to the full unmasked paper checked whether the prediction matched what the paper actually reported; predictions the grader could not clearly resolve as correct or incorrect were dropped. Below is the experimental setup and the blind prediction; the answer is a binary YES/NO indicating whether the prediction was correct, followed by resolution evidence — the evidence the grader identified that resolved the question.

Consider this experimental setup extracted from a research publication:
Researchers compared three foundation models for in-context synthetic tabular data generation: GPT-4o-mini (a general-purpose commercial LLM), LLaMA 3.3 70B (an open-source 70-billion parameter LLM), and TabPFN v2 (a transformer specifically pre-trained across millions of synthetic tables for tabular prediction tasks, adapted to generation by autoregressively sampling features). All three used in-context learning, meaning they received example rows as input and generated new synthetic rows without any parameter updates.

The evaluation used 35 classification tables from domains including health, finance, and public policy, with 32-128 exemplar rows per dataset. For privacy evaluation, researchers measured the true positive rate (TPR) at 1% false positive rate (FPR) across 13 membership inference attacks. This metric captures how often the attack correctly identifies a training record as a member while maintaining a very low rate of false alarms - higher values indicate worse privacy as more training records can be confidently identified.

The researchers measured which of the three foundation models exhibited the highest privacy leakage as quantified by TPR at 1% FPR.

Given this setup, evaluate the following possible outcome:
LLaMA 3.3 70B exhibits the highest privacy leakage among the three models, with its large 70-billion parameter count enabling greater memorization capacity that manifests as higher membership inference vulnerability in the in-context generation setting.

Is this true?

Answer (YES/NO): YES